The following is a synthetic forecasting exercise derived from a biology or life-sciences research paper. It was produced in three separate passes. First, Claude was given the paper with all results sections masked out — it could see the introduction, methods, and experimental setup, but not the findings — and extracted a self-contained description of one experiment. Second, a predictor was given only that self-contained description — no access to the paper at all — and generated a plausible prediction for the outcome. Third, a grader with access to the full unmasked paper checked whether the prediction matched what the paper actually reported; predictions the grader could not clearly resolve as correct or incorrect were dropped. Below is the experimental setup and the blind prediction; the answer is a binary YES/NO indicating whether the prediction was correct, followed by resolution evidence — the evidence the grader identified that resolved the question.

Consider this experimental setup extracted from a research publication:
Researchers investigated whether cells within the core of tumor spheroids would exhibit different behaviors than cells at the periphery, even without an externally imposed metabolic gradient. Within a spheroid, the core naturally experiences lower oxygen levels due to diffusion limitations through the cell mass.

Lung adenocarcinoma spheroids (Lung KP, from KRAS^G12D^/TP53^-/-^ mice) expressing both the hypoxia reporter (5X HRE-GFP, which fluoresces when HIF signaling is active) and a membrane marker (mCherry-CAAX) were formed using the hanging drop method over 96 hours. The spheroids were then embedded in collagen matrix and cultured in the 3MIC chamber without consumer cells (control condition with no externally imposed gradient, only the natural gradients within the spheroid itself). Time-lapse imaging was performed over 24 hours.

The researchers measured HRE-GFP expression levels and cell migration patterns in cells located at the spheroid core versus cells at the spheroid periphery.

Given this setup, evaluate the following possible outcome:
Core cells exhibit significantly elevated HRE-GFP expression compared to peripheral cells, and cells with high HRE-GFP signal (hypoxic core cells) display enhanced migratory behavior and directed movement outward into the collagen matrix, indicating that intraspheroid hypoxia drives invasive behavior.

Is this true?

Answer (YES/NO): NO